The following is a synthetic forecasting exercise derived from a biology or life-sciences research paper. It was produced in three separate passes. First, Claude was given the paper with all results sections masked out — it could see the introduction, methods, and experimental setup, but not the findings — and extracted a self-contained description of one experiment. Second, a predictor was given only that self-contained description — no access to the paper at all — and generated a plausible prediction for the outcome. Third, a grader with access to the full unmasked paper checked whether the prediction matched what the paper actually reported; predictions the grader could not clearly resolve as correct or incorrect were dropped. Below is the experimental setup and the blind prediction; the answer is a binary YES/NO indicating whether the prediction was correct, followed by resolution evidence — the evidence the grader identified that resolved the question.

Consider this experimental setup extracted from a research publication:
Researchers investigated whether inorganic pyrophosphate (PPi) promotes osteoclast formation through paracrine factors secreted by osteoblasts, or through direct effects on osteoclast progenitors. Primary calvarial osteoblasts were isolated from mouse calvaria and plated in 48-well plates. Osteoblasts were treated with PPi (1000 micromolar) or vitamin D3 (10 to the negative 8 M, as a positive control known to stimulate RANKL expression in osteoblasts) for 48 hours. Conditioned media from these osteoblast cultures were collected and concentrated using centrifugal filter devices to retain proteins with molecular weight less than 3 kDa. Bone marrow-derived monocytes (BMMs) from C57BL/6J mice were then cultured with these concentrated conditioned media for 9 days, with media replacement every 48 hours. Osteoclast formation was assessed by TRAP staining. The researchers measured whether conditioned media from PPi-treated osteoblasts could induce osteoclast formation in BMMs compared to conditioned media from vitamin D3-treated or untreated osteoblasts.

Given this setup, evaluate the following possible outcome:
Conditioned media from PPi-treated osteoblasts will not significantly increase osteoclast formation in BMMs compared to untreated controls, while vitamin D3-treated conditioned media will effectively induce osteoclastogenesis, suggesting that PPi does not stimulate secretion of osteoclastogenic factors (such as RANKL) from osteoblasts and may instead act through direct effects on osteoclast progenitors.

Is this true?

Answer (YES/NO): NO